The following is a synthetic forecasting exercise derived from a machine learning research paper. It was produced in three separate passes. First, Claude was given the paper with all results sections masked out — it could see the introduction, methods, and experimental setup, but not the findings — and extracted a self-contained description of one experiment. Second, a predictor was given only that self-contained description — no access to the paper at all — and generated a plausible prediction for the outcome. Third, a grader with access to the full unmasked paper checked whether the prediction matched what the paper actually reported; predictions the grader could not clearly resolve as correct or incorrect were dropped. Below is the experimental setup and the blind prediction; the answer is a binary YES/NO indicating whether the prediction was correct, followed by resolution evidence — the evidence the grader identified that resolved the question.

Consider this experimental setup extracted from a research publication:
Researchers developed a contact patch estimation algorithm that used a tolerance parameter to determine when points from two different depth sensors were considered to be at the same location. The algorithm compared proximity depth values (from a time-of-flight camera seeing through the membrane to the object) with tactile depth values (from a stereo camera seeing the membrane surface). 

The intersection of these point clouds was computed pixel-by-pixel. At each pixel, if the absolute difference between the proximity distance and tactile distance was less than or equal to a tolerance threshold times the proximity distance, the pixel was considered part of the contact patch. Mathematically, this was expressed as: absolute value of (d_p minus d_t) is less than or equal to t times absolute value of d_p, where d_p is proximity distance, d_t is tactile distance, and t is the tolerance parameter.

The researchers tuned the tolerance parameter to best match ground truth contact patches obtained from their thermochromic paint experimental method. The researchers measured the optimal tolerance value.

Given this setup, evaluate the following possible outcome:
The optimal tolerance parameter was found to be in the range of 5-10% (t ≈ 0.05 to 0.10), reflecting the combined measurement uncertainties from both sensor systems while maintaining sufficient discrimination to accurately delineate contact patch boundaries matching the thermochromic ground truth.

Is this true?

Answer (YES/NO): NO